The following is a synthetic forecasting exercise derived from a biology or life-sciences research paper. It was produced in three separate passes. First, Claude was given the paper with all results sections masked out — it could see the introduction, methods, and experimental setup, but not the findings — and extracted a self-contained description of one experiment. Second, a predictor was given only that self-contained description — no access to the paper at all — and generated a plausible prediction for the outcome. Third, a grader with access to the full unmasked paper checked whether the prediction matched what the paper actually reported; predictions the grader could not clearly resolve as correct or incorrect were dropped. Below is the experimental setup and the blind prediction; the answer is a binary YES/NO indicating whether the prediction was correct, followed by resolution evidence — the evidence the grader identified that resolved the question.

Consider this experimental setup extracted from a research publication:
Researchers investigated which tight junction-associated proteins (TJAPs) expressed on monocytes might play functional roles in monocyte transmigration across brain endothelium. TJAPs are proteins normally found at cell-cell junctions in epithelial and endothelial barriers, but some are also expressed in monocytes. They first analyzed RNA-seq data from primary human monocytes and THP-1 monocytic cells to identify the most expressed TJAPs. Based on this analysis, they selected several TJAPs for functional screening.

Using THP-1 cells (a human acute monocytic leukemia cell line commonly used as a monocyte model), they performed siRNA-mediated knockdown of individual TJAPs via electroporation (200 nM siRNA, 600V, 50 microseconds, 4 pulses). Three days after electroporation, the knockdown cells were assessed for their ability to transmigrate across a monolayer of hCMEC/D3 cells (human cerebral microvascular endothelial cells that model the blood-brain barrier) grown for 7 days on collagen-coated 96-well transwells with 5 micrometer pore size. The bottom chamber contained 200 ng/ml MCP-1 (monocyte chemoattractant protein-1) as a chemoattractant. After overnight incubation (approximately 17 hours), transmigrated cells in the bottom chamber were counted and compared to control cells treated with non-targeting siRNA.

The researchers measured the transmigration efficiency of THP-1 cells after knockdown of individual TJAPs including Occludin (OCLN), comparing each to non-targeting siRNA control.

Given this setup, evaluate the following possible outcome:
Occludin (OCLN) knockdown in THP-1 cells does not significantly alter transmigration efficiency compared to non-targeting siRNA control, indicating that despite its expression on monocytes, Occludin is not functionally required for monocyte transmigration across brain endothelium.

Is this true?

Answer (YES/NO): NO